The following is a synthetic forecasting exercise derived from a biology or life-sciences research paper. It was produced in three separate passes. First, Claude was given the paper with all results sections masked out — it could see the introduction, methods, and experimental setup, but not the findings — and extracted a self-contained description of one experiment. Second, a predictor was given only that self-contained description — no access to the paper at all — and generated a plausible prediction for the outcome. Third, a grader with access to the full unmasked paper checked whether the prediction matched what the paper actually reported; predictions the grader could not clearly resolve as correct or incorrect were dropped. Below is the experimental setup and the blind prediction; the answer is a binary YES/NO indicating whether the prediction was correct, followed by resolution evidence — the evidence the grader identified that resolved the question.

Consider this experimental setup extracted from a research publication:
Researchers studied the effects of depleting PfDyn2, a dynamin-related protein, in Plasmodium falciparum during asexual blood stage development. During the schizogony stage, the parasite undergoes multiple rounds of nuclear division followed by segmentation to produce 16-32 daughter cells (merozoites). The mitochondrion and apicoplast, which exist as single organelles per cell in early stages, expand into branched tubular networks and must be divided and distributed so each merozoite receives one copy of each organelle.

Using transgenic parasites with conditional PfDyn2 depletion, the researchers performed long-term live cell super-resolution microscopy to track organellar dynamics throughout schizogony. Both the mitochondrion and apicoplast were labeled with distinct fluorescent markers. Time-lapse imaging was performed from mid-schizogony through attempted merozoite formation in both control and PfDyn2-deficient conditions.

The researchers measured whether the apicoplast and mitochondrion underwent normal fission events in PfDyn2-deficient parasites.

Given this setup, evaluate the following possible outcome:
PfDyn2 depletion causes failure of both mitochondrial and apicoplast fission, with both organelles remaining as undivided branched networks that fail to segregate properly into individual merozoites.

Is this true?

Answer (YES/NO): YES